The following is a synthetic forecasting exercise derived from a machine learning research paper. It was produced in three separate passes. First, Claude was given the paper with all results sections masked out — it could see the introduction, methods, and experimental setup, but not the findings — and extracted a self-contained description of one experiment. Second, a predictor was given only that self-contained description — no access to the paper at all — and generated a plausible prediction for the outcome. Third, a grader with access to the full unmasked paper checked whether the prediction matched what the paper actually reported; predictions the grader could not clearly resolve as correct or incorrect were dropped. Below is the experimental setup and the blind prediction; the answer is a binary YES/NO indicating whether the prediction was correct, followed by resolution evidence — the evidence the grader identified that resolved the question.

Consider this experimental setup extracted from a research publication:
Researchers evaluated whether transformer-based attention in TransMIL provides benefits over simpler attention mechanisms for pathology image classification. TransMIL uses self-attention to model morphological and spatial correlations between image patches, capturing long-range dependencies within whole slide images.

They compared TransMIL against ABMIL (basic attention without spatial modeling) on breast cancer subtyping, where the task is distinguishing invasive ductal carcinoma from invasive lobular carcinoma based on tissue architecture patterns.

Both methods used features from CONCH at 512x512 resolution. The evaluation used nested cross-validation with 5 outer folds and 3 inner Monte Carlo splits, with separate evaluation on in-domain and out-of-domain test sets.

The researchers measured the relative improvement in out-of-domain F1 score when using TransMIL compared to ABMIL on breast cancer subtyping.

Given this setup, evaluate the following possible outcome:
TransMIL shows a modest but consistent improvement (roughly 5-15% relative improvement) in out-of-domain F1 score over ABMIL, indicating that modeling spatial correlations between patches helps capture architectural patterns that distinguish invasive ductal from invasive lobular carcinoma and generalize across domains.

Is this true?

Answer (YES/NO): NO